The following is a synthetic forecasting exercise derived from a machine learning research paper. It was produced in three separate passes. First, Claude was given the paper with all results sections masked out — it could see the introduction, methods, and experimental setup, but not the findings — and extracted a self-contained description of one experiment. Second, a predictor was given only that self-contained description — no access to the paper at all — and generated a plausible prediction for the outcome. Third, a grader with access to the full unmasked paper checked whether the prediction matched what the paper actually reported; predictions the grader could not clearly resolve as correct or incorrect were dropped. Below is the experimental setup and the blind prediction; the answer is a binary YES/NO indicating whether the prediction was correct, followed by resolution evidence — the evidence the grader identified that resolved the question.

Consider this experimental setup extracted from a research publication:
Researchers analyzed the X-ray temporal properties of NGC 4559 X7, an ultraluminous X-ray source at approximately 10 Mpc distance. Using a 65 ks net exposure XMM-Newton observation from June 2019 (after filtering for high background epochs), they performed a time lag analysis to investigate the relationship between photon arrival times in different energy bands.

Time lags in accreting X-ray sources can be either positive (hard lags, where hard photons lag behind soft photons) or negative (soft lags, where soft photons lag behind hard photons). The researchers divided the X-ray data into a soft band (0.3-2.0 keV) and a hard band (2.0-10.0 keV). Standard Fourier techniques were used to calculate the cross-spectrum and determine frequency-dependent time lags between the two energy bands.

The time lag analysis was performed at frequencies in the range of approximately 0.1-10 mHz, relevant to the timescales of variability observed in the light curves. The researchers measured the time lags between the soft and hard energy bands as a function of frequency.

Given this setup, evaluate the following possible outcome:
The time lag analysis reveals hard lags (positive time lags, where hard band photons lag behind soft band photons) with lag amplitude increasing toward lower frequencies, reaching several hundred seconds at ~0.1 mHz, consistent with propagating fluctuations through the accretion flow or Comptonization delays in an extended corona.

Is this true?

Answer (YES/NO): YES